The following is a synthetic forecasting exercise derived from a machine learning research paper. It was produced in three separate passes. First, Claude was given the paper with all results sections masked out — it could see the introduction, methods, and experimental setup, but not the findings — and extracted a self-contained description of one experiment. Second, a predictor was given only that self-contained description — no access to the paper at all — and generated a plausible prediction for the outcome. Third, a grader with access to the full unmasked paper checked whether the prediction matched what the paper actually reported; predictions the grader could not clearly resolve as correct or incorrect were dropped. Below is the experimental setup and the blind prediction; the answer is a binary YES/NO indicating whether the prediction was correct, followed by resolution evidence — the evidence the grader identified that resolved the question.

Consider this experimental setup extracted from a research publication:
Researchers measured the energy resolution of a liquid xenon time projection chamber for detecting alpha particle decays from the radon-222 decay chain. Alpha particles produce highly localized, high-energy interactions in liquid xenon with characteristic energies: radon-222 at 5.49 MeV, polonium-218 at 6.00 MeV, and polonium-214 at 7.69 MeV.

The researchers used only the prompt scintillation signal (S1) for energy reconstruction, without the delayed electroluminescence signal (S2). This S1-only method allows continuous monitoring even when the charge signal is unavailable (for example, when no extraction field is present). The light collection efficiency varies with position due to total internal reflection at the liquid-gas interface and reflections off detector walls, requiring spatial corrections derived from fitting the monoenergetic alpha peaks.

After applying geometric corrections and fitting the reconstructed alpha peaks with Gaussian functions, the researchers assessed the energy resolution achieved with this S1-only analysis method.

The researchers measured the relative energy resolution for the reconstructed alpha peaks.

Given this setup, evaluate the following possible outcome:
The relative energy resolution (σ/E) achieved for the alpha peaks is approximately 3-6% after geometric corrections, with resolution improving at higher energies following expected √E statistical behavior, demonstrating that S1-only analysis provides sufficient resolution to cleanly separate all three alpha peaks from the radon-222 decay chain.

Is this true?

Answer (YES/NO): NO